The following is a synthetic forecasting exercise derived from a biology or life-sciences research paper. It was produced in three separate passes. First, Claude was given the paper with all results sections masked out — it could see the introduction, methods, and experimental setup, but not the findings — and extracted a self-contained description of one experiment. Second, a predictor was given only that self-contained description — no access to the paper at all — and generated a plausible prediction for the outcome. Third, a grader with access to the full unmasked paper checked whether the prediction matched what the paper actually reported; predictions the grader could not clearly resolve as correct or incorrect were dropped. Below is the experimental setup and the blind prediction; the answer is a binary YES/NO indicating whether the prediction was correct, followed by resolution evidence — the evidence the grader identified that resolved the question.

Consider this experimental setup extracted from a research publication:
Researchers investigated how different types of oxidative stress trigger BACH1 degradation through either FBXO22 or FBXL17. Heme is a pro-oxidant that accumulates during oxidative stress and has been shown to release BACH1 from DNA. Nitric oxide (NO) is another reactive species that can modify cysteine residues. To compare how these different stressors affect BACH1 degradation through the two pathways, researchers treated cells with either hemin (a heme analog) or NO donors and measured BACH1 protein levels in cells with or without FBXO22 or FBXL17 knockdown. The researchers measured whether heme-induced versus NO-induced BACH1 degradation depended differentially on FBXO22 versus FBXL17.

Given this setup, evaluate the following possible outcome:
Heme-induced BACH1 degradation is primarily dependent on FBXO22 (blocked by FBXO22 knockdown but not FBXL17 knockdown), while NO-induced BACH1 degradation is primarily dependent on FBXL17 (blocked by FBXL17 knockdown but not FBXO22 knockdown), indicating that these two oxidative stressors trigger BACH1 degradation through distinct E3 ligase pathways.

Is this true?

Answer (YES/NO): NO